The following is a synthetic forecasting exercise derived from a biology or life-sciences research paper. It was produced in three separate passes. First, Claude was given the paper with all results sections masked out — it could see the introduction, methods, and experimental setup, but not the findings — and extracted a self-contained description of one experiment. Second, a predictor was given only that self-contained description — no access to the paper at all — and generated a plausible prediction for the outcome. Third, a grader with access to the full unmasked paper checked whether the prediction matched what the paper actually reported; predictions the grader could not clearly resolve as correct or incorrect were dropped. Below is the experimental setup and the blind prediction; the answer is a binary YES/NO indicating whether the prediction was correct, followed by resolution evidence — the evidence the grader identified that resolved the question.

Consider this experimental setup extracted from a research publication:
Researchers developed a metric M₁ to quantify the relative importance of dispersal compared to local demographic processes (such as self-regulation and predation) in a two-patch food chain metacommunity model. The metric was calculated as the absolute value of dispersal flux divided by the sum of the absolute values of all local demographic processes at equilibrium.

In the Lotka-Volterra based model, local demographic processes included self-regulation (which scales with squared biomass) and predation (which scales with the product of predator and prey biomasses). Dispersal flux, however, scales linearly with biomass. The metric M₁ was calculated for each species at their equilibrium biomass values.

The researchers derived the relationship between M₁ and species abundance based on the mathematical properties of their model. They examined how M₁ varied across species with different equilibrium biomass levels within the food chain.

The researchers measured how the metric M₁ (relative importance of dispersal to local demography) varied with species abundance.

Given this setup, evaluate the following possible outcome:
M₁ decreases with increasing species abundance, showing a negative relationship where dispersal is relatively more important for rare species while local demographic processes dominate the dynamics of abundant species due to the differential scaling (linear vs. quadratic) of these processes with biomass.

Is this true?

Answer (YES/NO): YES